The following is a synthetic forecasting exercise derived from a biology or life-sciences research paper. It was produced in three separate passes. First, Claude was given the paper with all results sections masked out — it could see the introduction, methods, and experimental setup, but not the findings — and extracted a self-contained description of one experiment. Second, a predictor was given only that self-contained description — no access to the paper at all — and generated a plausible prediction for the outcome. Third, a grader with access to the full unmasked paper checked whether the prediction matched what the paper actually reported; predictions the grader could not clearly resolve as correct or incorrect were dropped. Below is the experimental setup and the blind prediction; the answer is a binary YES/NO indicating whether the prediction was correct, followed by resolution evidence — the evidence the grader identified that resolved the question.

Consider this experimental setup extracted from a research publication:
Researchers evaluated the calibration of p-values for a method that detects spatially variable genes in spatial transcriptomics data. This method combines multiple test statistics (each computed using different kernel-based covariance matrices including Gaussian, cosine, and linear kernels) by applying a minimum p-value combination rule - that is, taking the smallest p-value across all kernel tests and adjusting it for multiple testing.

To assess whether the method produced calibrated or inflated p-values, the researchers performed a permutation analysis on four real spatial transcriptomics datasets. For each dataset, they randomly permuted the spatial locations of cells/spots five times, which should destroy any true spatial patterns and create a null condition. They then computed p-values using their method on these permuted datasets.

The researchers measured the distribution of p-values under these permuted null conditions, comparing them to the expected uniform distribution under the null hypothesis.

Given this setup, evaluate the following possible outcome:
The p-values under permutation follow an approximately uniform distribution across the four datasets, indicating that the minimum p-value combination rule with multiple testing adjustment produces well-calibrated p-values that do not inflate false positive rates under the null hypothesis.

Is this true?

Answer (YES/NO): NO